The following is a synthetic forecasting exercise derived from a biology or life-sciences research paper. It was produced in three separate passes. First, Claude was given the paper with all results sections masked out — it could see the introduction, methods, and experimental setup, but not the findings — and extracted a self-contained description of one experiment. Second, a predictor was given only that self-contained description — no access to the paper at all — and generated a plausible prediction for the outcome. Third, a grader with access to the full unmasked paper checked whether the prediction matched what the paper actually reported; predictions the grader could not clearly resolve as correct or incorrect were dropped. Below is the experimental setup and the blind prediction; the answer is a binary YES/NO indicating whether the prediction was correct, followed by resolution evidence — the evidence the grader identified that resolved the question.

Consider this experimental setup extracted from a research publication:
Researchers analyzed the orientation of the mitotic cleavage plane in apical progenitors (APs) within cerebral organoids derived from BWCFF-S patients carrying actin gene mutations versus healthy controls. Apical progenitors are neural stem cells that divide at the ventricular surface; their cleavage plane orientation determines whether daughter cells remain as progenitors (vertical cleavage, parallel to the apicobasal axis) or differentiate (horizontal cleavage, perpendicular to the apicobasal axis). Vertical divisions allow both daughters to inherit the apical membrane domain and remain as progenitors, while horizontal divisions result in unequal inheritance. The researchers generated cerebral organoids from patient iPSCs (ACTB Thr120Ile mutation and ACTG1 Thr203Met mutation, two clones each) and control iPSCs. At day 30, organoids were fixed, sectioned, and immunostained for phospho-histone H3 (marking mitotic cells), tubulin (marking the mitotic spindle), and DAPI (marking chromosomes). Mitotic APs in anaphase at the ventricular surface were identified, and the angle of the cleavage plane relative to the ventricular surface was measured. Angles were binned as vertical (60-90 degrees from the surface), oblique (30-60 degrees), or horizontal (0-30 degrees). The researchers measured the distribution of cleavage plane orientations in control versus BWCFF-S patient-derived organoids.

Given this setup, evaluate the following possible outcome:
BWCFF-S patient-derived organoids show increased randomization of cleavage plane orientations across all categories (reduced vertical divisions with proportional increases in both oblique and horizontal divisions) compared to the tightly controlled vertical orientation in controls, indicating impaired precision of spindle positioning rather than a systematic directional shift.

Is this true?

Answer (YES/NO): NO